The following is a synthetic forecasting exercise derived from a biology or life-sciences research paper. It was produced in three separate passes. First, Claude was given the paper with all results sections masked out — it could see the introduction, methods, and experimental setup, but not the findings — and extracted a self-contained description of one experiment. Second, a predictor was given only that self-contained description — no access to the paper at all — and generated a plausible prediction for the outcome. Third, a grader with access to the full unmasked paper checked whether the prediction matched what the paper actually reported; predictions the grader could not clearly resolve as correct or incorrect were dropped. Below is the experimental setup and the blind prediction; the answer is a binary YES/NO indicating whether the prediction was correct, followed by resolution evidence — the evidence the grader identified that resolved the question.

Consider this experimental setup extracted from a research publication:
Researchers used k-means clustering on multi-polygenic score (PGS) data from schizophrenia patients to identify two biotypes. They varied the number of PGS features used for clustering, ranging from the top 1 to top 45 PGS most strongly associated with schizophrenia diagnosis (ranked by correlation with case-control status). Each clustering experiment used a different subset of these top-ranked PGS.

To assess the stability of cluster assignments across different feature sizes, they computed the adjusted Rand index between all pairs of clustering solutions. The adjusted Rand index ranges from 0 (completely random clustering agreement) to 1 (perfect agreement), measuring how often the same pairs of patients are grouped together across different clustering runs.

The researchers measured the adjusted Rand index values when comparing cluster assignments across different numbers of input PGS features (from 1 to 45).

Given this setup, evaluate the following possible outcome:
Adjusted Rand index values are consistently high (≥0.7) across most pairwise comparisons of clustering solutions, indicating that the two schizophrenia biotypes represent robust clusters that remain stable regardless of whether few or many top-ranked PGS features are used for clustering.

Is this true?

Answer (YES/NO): NO